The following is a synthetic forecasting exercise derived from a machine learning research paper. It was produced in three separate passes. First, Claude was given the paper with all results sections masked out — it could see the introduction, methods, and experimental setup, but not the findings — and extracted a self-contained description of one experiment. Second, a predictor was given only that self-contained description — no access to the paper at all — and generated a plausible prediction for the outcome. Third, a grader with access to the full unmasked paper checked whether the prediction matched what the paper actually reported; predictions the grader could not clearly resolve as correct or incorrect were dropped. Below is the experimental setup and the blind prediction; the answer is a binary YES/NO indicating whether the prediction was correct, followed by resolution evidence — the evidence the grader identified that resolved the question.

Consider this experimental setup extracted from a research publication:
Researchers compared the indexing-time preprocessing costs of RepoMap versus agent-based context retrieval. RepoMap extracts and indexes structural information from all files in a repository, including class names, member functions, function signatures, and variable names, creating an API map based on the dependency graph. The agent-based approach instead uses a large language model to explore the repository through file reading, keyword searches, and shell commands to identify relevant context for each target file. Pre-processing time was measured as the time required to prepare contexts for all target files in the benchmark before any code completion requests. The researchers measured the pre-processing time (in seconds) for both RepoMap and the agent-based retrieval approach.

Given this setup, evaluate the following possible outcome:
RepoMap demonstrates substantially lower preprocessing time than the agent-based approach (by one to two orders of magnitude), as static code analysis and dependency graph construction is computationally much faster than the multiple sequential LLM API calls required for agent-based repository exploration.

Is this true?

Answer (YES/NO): NO